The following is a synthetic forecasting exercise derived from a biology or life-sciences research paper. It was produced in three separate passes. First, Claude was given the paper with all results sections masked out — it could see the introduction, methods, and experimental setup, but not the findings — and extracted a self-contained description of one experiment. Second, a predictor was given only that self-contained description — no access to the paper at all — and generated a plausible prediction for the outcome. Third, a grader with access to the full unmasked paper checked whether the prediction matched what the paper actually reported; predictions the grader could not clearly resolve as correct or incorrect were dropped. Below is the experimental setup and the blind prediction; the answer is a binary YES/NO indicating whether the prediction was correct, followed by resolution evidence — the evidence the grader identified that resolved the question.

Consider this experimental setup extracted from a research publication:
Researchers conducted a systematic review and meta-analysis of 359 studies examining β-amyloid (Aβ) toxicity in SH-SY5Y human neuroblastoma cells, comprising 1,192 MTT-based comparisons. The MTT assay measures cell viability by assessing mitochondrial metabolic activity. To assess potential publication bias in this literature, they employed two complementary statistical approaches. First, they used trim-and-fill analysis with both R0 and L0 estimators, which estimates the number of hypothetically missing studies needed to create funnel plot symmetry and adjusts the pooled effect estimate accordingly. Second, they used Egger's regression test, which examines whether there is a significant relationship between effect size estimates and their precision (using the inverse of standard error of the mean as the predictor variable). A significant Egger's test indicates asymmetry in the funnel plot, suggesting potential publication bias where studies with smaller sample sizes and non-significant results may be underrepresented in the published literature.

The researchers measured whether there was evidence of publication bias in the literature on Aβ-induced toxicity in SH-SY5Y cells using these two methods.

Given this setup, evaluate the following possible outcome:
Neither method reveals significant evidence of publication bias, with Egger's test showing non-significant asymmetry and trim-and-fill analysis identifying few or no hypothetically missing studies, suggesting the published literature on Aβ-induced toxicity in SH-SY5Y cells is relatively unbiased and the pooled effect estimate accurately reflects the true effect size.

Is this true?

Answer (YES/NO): NO